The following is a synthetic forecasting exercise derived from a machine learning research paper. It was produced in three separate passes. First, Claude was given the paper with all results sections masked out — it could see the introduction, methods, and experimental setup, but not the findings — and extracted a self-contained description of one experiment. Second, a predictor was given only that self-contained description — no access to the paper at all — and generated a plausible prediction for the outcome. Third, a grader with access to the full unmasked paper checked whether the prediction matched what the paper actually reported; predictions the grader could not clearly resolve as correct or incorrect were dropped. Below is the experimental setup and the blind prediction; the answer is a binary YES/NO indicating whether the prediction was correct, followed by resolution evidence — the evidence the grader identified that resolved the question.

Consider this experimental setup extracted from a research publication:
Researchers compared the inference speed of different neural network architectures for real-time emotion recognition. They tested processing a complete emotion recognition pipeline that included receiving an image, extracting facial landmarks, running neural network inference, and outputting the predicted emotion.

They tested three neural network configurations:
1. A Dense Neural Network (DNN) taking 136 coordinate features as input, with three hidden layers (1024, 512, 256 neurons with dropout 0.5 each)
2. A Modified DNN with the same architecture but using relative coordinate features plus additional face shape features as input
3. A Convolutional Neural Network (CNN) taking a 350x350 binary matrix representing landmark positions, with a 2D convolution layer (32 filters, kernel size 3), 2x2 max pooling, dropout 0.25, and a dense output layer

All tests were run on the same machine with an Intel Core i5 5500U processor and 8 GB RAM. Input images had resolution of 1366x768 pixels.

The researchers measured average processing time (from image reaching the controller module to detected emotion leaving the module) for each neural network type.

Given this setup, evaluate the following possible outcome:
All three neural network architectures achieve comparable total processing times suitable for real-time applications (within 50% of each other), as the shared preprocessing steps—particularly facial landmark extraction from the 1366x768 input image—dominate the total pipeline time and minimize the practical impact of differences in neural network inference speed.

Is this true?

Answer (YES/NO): YES